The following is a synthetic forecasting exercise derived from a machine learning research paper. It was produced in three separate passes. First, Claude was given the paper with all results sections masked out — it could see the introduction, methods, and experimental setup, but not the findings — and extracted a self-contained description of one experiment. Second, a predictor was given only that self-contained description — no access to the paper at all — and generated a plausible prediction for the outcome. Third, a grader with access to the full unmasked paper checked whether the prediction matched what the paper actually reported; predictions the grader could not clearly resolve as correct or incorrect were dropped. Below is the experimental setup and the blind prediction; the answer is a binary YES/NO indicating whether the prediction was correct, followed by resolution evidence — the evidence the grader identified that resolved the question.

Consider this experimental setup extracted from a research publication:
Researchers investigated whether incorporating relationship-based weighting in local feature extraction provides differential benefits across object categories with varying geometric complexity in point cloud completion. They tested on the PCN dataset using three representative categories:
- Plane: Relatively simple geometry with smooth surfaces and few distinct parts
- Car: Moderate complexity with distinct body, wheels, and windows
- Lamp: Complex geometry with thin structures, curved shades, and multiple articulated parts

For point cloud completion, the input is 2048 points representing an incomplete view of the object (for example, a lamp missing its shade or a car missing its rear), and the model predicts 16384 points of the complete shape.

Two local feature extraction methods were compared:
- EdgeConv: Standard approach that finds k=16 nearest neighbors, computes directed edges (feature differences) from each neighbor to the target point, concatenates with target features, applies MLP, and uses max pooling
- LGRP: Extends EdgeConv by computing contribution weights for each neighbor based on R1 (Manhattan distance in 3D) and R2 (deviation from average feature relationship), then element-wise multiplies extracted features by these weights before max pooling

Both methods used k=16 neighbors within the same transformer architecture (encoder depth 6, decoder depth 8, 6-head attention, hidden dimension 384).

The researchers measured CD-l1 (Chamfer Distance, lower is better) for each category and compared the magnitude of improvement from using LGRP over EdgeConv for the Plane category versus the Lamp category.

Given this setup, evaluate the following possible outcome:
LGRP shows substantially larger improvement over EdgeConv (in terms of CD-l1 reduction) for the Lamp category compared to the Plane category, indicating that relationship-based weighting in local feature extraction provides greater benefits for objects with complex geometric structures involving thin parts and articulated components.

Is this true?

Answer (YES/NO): YES